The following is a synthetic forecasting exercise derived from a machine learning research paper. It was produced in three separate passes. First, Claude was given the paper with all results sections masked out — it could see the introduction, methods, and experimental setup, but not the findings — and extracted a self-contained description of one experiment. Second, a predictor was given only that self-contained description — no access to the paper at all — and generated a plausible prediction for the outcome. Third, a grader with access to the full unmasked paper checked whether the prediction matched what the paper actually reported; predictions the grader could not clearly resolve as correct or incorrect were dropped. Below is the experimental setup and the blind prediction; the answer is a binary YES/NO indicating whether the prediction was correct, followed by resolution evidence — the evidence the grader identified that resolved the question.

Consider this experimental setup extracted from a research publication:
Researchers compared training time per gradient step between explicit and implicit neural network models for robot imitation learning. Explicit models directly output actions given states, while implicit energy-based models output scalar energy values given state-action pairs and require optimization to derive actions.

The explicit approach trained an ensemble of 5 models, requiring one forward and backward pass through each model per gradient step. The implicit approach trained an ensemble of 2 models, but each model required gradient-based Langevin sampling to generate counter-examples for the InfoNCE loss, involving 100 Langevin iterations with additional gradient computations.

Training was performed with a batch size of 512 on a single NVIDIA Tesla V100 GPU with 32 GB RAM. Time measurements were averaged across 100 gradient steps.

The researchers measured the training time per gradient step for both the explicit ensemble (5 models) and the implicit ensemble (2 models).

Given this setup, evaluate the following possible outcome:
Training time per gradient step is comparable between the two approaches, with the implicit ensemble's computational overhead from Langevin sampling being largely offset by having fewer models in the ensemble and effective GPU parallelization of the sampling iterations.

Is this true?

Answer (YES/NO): NO